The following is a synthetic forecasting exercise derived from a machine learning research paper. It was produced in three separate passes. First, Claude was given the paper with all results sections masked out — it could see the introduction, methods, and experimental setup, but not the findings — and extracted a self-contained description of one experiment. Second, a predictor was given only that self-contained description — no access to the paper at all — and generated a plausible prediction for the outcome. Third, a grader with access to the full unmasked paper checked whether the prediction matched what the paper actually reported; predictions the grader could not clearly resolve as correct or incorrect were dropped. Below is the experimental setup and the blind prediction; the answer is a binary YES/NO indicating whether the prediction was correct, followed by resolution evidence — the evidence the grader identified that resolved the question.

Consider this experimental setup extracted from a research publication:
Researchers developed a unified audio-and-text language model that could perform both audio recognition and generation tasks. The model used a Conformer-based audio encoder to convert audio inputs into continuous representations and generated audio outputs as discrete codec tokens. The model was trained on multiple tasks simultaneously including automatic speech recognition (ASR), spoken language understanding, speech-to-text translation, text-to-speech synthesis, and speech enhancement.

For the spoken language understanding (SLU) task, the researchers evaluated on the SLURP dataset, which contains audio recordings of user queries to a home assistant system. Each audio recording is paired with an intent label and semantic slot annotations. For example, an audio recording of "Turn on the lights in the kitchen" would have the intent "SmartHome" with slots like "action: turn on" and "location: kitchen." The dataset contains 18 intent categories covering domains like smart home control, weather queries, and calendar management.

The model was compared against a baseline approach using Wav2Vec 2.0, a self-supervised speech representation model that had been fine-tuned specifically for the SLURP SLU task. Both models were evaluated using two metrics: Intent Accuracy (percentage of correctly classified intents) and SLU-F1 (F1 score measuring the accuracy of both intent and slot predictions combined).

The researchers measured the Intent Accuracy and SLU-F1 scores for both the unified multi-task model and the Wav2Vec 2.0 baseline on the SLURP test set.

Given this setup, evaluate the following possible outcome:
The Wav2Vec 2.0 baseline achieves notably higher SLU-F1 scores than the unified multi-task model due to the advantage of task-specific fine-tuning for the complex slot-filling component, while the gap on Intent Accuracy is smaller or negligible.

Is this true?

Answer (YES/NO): NO